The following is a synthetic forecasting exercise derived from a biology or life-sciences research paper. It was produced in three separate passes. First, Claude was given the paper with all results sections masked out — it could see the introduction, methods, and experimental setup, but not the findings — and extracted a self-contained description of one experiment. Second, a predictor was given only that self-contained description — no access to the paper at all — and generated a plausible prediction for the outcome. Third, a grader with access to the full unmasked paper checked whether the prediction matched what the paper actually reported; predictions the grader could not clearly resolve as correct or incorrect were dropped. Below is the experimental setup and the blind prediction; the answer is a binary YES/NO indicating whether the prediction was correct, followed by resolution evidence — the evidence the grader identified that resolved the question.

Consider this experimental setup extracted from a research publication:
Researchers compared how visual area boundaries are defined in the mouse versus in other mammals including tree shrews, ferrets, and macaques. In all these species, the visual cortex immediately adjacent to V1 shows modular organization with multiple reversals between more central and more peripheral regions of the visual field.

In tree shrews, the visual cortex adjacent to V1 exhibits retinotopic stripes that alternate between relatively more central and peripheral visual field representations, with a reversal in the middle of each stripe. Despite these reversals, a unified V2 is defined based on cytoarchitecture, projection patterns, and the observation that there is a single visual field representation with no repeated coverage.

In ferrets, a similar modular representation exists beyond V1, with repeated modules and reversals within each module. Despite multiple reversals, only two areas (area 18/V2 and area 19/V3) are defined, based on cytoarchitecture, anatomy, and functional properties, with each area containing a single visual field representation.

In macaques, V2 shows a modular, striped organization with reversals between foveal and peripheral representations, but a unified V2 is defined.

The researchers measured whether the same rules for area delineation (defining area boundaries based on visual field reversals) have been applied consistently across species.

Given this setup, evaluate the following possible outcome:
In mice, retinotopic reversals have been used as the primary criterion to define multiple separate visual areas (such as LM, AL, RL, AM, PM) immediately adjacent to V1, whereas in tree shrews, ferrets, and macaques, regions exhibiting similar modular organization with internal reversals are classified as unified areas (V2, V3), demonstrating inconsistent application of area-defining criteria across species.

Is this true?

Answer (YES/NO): YES